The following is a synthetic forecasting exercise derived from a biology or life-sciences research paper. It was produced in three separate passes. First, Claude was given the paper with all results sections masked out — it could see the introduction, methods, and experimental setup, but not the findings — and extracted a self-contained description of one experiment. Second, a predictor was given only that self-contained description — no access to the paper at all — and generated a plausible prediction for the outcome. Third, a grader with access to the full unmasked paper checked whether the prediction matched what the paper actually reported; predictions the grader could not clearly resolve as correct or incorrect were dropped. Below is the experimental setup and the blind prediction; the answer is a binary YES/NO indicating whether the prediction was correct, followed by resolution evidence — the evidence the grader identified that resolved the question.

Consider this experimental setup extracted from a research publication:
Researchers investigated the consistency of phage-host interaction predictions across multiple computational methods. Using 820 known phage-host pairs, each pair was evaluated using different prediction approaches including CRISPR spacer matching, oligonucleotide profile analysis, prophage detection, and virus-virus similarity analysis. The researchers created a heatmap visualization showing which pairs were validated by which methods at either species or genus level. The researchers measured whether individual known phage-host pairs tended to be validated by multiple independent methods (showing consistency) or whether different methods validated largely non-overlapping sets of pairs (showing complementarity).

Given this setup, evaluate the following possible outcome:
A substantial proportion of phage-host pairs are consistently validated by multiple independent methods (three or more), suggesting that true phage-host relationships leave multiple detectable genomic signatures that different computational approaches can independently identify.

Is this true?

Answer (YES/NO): NO